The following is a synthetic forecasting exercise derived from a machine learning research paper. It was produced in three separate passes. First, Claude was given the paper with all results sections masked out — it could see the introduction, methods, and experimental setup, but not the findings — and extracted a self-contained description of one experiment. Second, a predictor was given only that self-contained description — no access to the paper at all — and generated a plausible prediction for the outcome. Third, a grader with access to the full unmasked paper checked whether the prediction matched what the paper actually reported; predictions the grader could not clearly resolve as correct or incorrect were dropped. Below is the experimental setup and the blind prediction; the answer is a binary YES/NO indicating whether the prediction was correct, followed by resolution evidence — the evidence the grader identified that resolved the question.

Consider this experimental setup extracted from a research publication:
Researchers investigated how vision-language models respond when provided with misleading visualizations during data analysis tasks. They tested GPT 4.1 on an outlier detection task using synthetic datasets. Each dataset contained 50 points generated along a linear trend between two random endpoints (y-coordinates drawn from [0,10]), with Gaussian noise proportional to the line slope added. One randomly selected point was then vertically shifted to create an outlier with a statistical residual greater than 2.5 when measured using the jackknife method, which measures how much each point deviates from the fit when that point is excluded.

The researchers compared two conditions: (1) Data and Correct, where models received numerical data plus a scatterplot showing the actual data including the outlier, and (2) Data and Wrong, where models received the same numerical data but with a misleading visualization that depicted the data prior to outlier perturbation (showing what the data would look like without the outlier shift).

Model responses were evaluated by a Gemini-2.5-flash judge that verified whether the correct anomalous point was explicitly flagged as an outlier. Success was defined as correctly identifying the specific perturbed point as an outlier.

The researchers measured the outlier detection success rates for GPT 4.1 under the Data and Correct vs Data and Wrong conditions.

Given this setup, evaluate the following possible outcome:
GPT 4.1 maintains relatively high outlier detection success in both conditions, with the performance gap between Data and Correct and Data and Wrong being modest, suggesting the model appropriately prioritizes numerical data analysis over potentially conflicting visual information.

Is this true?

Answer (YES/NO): NO